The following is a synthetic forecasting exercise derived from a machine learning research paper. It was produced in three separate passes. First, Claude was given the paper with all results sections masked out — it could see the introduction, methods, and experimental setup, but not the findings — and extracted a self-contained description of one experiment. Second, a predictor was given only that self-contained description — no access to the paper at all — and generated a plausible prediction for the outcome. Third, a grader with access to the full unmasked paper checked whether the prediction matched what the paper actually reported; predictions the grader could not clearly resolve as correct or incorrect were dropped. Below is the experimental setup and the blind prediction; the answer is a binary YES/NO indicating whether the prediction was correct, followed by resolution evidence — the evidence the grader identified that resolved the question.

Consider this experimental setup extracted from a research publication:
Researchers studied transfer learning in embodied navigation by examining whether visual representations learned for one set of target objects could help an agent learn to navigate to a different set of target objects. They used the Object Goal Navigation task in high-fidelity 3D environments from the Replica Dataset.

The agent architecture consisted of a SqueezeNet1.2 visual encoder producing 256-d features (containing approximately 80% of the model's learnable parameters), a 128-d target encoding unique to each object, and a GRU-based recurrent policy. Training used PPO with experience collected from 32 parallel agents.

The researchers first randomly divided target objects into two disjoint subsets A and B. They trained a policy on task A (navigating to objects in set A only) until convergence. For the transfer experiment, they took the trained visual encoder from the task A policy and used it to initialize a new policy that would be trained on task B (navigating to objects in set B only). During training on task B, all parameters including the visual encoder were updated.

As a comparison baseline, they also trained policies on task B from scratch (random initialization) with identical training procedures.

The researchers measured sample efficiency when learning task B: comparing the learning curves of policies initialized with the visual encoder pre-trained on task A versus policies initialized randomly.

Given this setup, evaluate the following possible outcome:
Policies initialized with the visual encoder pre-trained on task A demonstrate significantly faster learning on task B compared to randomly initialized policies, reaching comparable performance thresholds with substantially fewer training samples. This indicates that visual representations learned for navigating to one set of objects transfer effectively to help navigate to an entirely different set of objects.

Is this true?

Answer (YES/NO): YES